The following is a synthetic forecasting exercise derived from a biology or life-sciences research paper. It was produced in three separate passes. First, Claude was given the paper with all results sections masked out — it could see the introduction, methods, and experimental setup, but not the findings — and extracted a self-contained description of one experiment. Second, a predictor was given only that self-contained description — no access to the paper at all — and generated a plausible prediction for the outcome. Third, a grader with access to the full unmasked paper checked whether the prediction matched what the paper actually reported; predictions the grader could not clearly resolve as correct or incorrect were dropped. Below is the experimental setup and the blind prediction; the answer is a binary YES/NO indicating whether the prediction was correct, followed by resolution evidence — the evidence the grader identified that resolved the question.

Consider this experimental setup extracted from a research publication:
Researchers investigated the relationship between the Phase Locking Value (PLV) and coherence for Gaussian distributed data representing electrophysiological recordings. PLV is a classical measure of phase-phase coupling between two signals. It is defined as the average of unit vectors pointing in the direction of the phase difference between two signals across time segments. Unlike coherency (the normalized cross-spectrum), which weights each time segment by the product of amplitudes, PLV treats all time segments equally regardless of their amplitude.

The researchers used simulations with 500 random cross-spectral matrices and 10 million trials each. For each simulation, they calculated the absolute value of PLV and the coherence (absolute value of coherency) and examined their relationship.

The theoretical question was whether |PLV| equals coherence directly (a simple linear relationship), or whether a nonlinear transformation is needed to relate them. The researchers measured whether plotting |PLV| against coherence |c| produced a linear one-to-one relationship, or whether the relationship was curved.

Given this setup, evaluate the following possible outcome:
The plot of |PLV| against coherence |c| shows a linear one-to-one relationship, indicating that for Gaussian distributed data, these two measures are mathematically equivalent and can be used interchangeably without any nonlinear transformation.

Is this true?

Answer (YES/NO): NO